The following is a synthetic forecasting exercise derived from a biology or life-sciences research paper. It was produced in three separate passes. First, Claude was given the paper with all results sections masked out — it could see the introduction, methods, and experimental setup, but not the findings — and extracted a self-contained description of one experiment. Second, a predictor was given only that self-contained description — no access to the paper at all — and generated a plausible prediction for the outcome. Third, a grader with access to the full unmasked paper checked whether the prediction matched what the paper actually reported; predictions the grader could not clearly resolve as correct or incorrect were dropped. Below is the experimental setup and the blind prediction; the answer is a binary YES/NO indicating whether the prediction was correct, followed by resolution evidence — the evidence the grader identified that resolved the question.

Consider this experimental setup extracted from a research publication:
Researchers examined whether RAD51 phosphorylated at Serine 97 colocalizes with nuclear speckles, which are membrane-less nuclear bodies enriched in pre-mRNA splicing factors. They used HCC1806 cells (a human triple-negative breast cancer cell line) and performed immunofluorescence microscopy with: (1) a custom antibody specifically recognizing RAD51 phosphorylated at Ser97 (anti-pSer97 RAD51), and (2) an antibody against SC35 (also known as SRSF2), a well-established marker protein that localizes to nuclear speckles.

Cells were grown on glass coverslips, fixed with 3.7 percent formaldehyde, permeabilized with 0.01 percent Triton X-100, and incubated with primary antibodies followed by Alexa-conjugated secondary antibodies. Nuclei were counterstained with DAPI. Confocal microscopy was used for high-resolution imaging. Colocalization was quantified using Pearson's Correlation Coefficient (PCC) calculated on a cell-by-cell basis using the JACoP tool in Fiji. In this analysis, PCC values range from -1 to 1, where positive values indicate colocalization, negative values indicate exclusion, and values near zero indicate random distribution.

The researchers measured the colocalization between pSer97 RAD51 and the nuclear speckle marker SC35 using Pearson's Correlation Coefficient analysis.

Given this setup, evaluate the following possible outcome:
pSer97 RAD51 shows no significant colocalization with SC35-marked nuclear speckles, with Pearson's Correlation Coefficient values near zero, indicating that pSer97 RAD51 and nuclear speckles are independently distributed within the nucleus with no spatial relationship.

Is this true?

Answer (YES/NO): NO